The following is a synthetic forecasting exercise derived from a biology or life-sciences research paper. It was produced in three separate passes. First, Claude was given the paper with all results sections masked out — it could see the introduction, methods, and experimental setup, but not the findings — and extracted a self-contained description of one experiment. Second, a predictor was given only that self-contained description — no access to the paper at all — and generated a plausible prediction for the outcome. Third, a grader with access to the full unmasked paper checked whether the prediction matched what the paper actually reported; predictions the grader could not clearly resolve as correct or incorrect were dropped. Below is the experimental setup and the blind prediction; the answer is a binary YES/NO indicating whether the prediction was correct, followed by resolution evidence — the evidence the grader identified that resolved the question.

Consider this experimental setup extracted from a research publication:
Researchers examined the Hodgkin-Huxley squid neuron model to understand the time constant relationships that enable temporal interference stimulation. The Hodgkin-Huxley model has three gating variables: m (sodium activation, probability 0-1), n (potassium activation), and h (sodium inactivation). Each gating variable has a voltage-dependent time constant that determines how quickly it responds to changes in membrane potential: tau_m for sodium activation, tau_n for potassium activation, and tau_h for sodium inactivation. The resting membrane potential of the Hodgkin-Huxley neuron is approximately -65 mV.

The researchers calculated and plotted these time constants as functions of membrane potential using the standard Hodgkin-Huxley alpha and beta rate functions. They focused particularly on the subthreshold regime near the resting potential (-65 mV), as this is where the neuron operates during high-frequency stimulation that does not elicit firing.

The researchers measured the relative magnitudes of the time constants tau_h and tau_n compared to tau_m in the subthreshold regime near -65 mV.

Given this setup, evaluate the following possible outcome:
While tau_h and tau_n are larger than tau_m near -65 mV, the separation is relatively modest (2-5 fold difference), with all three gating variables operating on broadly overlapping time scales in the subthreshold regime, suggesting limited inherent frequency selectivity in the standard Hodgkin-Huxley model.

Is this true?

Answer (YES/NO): NO